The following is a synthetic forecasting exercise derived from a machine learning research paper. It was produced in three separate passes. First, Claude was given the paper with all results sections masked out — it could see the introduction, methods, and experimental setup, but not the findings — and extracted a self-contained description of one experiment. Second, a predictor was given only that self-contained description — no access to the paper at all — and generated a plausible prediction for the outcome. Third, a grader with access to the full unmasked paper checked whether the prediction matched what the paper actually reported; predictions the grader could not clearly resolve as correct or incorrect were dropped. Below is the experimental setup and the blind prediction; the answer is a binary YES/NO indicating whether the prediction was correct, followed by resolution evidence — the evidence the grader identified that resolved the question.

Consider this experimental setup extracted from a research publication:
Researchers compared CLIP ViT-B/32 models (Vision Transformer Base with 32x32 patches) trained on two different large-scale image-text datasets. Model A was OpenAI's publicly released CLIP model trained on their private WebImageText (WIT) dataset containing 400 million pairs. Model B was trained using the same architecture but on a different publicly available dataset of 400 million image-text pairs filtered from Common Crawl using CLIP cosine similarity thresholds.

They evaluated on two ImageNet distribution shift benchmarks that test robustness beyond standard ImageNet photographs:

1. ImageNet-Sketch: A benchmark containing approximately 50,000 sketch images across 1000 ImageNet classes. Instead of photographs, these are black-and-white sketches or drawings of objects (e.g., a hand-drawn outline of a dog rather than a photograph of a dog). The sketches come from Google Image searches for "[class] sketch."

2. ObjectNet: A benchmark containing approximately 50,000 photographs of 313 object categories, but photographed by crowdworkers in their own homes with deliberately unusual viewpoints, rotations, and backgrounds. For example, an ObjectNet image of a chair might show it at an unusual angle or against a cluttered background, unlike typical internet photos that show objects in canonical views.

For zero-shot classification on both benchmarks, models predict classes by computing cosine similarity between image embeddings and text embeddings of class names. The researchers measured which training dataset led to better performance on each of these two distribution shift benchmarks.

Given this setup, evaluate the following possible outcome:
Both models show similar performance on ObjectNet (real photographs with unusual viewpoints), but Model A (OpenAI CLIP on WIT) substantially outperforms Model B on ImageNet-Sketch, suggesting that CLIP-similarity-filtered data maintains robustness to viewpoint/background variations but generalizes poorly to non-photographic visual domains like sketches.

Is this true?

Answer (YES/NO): NO